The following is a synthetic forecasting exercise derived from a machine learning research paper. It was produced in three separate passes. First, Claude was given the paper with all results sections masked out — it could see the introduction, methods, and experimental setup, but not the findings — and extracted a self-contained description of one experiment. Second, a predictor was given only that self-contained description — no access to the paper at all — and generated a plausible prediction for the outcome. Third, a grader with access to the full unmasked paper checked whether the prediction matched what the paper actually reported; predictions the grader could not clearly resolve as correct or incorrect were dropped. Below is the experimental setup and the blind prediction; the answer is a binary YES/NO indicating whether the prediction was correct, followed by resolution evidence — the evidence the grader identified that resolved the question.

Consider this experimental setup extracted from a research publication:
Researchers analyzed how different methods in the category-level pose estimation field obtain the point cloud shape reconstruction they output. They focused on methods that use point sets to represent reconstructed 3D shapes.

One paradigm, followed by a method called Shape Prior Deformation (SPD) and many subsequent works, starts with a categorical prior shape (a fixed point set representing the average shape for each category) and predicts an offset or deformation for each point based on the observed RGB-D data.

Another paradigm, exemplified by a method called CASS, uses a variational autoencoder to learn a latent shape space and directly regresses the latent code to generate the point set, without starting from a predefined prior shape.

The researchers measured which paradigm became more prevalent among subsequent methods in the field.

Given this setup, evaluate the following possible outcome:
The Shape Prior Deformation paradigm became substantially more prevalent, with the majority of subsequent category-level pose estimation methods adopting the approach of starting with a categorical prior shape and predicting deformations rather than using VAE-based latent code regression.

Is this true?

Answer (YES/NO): YES